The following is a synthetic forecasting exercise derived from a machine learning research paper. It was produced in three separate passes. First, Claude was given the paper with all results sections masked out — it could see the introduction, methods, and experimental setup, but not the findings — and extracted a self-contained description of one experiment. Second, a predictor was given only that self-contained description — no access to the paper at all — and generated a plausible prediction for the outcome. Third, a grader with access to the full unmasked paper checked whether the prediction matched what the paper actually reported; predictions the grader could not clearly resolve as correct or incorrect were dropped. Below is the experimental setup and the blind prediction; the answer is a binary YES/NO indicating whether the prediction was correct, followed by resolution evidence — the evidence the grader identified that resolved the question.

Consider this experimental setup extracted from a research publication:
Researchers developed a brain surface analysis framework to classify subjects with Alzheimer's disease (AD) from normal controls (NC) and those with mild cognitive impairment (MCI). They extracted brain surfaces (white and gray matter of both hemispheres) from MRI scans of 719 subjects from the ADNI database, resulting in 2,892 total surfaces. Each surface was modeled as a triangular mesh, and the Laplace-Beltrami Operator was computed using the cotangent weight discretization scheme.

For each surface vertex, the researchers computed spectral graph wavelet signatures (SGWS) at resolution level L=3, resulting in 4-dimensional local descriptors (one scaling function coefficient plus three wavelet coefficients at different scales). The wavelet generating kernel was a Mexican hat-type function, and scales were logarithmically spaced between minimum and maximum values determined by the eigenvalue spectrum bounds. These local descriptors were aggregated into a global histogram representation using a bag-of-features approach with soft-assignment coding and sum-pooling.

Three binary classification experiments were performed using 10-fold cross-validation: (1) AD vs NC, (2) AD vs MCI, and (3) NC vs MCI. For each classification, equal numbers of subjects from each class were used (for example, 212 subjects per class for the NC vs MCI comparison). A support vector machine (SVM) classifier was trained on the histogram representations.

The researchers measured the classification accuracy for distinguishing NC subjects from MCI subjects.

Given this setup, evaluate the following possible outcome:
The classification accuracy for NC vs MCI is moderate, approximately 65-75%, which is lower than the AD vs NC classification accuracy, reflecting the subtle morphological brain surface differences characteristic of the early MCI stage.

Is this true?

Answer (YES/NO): NO